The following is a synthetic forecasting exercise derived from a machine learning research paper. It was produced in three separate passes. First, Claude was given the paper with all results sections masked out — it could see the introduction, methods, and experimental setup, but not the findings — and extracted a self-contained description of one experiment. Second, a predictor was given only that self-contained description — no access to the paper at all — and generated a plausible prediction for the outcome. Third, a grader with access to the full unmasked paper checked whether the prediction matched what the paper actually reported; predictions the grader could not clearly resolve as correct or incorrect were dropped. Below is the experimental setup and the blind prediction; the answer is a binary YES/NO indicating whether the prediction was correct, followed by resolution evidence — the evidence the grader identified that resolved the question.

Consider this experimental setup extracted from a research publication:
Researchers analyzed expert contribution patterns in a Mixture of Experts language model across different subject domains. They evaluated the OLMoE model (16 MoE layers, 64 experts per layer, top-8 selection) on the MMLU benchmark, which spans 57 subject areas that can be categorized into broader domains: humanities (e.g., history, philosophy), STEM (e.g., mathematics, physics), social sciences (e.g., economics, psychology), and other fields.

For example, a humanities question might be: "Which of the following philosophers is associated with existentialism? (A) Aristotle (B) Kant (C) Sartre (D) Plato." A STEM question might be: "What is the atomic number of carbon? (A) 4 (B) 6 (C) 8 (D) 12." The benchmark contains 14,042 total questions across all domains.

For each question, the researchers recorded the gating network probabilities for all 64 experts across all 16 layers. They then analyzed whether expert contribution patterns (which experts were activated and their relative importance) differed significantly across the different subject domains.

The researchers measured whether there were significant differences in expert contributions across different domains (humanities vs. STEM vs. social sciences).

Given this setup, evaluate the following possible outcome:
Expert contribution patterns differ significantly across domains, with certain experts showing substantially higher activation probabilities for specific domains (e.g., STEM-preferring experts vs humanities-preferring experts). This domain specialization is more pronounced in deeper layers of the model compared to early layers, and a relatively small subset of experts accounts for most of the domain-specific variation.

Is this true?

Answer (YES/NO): NO